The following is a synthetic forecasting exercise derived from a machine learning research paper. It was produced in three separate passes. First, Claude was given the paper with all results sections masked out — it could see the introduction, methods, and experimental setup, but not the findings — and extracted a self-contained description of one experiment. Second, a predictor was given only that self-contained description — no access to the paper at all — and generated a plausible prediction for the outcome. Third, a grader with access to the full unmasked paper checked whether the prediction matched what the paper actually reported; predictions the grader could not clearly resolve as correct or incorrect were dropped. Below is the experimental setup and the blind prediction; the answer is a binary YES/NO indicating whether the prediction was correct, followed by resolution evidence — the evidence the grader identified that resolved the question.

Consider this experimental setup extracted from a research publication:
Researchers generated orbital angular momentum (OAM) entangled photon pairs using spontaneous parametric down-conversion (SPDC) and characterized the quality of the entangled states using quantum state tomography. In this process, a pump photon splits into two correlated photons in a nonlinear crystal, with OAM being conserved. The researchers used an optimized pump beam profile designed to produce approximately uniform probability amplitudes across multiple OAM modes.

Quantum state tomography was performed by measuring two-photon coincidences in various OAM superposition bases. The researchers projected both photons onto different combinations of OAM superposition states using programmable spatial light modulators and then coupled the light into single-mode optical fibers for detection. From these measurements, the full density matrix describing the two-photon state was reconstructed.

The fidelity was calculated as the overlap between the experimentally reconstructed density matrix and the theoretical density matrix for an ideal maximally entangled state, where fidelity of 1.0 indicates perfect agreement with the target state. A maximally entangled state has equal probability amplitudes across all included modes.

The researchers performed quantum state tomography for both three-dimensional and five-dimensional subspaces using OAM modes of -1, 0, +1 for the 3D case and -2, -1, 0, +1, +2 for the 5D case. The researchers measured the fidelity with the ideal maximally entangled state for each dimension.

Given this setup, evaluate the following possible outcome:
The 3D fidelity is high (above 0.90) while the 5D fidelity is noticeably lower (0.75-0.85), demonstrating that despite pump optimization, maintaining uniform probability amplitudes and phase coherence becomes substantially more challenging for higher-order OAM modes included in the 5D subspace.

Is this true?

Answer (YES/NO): YES